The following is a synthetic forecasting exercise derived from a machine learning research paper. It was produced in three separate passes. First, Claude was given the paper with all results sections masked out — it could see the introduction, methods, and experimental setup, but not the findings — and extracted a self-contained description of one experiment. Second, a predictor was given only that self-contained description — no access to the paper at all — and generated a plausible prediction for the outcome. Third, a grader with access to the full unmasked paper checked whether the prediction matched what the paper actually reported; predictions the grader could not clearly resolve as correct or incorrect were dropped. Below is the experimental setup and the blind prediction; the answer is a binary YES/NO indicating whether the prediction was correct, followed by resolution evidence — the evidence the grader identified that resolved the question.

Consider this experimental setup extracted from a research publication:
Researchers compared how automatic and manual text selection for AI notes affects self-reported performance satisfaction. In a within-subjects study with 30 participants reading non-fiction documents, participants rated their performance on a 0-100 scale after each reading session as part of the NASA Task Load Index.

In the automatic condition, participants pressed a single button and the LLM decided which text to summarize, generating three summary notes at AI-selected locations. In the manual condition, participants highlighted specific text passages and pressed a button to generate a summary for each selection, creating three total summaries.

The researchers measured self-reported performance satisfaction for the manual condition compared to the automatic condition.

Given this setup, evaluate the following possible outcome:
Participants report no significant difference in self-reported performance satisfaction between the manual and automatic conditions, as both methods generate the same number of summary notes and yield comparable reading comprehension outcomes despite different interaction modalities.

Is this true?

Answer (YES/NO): NO